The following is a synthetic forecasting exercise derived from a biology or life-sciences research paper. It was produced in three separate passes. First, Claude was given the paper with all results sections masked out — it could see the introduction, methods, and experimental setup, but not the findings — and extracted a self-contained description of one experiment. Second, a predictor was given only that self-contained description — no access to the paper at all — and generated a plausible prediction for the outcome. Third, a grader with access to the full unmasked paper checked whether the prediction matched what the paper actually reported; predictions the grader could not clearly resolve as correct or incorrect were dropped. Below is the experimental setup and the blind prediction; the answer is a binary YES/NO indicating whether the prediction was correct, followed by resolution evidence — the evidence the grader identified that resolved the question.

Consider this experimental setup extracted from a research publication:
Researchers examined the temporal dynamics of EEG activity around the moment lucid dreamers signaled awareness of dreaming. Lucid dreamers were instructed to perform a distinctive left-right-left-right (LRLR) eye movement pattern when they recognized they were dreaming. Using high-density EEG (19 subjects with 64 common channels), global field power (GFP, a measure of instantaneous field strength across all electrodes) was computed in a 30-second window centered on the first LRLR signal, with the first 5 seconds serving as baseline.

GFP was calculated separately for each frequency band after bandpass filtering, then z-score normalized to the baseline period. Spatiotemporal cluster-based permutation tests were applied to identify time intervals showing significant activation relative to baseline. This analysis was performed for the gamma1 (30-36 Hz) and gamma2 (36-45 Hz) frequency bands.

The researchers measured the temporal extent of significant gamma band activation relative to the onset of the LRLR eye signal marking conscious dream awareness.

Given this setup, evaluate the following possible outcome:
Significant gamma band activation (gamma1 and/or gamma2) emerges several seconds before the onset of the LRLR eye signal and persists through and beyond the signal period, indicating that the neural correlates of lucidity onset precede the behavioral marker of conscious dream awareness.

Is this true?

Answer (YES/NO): NO